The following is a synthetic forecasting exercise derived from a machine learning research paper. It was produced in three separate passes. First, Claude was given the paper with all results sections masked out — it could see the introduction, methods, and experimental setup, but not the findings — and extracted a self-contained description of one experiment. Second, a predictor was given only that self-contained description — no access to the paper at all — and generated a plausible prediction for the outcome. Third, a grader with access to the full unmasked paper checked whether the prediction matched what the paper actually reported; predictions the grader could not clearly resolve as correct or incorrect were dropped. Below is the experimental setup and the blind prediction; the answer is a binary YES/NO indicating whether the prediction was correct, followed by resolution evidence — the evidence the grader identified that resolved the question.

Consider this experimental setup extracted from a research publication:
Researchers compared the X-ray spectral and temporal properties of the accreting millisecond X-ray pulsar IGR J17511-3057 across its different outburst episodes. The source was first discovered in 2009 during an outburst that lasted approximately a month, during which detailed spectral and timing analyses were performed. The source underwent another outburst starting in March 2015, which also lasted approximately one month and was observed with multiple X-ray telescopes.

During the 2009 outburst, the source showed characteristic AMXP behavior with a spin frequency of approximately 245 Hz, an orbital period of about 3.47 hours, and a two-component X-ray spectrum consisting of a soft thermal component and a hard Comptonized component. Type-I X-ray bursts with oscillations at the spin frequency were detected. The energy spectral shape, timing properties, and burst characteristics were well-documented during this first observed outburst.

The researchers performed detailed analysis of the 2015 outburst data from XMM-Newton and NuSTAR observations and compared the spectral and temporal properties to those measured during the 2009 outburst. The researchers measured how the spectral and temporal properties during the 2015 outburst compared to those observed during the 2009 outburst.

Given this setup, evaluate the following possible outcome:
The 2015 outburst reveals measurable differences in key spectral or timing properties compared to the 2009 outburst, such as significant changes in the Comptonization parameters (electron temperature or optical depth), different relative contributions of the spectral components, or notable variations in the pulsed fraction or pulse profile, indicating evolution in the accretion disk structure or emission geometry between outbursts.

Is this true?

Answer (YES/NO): NO